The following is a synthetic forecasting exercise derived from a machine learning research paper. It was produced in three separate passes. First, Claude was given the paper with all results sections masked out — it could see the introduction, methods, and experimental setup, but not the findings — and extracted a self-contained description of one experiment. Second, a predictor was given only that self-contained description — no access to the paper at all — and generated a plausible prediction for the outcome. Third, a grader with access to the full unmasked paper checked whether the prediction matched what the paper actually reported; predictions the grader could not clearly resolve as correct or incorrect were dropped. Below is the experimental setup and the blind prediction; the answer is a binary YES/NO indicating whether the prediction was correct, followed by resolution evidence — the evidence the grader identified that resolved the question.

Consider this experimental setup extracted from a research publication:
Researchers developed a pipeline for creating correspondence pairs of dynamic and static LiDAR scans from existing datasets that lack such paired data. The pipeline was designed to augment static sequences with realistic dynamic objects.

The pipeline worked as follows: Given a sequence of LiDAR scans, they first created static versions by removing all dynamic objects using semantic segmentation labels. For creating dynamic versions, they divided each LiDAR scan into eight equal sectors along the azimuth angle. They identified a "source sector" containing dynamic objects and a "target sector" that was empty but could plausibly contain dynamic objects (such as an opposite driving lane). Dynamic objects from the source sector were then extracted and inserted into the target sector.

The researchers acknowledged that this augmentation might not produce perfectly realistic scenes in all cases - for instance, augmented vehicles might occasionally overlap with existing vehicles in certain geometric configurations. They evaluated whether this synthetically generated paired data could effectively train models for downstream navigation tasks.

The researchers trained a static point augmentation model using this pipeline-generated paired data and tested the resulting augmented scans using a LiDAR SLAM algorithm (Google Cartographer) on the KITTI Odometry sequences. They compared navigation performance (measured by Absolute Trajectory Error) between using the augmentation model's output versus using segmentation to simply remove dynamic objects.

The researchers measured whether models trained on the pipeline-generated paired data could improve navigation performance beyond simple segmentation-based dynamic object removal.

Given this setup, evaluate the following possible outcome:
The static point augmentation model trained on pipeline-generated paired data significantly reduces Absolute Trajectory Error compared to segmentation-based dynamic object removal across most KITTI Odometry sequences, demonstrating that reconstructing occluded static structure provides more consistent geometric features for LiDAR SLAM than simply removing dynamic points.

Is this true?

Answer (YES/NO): YES